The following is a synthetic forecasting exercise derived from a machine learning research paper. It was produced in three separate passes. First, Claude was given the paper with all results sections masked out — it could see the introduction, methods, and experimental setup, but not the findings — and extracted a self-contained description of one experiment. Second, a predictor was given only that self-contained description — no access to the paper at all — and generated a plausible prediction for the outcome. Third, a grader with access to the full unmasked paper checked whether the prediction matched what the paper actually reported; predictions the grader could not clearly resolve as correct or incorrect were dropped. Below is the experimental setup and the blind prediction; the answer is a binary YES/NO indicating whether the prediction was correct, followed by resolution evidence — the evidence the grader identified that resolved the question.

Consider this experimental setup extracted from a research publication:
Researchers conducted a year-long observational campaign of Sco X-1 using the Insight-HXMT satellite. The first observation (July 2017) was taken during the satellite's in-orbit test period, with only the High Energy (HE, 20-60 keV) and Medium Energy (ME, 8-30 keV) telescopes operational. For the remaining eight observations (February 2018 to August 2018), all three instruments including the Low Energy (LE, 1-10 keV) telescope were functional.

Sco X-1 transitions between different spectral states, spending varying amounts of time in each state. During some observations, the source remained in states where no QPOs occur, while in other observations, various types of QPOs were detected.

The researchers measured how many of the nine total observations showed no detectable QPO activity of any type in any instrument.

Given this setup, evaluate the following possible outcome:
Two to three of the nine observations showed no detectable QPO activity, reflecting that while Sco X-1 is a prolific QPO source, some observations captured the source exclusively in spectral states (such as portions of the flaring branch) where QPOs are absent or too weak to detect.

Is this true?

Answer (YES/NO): YES